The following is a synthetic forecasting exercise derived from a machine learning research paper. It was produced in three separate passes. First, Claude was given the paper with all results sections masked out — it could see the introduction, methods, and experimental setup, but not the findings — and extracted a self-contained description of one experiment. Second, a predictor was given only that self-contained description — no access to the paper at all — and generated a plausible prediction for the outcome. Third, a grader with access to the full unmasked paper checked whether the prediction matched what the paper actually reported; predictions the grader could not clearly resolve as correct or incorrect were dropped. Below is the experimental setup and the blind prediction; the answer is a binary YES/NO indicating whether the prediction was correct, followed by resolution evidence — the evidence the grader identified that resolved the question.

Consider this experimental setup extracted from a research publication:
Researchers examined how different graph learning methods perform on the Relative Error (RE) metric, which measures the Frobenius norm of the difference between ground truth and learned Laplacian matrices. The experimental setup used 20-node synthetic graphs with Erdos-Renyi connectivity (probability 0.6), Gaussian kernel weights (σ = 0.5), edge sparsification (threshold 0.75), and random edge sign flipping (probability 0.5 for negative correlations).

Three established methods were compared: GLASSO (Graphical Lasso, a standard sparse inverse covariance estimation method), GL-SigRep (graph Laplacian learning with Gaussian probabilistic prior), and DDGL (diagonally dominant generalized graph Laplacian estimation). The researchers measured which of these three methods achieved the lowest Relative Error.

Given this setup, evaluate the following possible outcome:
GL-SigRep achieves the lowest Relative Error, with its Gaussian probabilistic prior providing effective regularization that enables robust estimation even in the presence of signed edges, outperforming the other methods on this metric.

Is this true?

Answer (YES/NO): NO